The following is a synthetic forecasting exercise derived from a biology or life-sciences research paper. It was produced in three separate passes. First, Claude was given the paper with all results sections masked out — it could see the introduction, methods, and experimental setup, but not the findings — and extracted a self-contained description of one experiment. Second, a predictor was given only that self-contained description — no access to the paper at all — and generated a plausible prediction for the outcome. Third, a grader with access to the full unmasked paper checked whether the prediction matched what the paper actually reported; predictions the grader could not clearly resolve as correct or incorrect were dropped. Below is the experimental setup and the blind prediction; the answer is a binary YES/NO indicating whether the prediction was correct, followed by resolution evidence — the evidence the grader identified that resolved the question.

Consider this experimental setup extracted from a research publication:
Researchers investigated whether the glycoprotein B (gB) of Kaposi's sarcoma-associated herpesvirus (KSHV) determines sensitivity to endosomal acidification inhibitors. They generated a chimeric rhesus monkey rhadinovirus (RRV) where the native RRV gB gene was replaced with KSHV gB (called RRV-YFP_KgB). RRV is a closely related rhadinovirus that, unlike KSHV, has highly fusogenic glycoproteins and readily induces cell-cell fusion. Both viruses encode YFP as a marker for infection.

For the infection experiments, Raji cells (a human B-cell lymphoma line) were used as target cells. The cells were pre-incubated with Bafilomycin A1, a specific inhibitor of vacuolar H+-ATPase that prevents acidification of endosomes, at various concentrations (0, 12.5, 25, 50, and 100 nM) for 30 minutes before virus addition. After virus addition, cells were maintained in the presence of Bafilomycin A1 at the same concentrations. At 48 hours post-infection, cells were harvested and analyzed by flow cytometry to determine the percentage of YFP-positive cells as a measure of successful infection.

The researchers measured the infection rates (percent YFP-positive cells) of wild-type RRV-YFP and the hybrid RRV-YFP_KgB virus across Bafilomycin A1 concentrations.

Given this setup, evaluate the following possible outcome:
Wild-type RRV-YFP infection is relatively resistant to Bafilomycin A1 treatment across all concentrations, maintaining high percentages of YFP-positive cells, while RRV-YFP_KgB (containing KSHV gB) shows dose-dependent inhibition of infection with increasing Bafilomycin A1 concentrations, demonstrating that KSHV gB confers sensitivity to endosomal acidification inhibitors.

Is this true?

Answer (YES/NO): YES